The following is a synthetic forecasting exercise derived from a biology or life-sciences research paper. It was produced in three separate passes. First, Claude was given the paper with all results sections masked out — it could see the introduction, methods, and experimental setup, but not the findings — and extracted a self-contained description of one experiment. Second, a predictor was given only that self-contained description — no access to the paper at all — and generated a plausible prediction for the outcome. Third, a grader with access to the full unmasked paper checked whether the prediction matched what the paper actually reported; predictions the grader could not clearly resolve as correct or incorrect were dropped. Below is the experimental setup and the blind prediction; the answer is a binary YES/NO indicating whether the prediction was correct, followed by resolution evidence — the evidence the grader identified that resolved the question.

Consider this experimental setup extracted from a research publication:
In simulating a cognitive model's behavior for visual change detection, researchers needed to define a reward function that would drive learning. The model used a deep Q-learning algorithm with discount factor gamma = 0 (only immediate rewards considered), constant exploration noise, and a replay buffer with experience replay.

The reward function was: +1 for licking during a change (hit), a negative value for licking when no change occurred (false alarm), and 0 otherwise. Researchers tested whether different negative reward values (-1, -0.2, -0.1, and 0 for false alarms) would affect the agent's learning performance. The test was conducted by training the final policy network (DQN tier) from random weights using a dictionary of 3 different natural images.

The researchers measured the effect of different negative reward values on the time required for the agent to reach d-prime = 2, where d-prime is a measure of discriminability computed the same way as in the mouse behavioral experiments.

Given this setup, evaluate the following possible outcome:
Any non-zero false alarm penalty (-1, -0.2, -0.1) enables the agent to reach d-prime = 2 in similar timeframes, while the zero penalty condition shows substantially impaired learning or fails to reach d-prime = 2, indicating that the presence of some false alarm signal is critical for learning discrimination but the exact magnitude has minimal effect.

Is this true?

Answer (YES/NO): NO